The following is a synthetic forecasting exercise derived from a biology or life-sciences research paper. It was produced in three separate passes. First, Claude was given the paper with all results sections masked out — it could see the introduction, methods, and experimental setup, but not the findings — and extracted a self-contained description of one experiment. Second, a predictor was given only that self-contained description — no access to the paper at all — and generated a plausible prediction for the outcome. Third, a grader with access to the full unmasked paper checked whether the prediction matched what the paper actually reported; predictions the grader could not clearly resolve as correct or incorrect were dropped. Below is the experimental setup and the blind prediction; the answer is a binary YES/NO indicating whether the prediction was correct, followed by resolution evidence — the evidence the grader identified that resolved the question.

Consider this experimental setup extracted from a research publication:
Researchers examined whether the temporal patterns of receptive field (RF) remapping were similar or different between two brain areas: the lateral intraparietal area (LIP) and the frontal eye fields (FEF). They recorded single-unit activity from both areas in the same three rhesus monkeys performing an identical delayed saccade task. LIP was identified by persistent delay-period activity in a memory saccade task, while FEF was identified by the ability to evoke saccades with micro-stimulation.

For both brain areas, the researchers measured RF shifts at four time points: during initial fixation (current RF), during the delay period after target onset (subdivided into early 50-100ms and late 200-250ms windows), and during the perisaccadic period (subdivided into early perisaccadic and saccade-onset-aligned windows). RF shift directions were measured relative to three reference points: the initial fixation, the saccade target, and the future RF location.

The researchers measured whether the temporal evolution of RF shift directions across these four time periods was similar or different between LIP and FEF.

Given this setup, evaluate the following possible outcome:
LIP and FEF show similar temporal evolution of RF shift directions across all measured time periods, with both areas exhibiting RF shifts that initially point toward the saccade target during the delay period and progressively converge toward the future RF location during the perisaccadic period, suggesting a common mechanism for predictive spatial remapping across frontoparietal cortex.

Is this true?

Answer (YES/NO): NO